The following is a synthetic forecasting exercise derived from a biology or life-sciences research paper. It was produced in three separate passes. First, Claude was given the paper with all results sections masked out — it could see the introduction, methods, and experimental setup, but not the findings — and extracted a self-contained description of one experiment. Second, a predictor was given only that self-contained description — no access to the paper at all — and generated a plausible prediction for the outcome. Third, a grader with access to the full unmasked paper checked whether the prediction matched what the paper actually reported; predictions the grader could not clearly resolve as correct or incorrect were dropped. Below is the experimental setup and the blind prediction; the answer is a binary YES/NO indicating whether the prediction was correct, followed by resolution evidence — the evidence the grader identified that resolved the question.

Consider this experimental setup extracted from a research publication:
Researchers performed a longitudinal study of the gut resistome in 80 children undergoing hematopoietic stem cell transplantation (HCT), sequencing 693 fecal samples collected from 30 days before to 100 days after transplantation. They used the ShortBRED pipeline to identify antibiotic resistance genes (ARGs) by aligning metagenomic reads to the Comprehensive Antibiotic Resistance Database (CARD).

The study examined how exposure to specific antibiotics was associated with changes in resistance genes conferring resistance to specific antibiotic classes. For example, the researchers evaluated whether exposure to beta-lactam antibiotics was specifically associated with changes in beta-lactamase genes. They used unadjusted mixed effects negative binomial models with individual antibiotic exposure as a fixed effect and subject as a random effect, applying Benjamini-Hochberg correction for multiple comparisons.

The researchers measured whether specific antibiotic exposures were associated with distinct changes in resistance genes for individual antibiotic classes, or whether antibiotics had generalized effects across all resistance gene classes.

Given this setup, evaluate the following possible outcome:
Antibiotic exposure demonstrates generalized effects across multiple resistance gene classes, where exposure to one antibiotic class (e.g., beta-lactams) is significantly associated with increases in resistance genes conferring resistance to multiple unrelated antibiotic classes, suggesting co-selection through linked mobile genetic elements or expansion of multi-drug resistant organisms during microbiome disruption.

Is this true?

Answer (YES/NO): YES